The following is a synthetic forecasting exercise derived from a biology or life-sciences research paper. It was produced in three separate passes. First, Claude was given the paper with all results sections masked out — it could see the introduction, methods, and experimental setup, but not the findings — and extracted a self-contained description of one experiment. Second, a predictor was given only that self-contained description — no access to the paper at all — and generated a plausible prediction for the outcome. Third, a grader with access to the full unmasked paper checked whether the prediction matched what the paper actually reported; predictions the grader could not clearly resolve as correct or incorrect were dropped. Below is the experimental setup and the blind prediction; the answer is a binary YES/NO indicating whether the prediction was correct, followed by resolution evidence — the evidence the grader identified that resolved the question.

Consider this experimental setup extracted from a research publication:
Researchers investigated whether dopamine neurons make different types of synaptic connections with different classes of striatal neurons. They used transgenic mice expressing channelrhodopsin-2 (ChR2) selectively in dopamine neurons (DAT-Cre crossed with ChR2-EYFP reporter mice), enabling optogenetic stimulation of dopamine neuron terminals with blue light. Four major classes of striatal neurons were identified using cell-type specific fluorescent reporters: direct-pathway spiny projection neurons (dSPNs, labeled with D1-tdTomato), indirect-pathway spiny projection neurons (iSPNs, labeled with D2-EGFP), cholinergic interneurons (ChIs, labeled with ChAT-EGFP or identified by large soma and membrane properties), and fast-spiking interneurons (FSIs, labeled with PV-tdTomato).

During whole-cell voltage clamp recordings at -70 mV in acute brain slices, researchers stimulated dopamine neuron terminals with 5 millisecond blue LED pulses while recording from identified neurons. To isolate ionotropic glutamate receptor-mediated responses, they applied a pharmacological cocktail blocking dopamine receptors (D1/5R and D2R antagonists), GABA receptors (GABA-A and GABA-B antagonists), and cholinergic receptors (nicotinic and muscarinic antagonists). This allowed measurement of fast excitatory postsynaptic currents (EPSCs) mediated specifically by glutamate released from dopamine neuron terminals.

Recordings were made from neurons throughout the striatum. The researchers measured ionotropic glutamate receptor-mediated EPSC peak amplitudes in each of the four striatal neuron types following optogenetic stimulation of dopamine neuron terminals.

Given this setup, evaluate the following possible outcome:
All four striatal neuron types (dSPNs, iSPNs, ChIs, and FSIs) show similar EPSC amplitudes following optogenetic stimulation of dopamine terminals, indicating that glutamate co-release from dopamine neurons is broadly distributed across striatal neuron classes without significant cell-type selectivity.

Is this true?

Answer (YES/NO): NO